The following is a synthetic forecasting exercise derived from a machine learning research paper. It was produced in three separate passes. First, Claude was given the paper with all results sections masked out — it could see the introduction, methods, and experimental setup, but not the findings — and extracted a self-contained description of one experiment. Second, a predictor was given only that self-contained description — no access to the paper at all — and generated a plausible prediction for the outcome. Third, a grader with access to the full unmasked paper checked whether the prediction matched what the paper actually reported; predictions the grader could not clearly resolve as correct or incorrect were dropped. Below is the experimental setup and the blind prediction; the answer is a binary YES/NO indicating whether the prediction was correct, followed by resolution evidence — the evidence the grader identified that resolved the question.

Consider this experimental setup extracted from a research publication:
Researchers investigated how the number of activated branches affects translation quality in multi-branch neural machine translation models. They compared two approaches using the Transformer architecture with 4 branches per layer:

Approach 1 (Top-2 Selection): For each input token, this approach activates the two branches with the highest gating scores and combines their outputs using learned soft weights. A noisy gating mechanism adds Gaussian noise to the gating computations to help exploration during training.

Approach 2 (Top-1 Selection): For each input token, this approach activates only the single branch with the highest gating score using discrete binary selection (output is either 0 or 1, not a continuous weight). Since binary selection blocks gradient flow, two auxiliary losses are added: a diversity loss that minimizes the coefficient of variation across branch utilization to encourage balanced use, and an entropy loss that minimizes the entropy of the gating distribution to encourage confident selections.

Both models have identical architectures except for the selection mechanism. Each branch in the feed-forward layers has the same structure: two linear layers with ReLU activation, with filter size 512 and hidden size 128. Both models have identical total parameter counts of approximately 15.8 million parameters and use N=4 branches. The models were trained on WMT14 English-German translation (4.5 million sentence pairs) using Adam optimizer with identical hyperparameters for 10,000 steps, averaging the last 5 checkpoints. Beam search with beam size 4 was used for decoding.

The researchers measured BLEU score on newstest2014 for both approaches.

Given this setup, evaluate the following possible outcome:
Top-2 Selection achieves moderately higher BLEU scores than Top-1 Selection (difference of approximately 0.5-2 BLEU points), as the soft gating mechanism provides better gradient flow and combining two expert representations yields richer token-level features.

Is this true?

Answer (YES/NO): NO